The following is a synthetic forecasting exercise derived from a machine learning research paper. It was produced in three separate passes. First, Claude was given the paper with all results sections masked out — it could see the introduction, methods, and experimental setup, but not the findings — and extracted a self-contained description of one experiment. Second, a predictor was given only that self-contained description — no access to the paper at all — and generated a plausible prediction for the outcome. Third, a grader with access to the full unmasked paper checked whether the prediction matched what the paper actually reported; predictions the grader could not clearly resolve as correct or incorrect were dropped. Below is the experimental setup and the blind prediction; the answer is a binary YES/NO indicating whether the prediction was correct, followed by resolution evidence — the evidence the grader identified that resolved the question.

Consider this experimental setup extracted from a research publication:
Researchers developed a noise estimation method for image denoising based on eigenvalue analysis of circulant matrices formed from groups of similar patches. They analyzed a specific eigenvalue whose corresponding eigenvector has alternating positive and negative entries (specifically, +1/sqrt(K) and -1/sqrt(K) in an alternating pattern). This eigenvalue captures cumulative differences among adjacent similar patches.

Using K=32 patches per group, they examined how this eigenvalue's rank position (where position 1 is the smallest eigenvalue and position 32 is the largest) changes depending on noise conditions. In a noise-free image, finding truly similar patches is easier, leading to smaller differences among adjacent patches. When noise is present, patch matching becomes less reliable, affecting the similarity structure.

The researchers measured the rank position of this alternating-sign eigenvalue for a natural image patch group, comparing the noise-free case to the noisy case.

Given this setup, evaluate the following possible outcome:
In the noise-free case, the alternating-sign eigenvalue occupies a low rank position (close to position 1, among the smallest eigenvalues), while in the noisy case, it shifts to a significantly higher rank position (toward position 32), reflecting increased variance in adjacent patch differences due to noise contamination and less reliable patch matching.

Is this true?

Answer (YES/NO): YES